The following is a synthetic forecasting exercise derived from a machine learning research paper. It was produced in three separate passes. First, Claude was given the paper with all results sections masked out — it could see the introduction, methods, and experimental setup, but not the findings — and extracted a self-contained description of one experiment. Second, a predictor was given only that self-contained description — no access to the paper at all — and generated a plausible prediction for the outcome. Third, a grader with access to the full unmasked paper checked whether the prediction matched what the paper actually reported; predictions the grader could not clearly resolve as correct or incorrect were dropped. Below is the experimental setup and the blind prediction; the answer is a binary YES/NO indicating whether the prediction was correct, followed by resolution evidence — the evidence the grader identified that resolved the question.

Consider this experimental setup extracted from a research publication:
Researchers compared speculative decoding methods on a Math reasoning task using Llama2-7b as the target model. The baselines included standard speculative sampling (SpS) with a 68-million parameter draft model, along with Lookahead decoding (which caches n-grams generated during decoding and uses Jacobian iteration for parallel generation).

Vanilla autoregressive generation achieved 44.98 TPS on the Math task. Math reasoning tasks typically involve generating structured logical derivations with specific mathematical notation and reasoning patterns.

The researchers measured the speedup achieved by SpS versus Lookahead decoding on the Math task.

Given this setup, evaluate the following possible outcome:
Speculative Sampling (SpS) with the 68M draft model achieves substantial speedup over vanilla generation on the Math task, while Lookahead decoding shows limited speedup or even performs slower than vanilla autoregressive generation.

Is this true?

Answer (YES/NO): NO